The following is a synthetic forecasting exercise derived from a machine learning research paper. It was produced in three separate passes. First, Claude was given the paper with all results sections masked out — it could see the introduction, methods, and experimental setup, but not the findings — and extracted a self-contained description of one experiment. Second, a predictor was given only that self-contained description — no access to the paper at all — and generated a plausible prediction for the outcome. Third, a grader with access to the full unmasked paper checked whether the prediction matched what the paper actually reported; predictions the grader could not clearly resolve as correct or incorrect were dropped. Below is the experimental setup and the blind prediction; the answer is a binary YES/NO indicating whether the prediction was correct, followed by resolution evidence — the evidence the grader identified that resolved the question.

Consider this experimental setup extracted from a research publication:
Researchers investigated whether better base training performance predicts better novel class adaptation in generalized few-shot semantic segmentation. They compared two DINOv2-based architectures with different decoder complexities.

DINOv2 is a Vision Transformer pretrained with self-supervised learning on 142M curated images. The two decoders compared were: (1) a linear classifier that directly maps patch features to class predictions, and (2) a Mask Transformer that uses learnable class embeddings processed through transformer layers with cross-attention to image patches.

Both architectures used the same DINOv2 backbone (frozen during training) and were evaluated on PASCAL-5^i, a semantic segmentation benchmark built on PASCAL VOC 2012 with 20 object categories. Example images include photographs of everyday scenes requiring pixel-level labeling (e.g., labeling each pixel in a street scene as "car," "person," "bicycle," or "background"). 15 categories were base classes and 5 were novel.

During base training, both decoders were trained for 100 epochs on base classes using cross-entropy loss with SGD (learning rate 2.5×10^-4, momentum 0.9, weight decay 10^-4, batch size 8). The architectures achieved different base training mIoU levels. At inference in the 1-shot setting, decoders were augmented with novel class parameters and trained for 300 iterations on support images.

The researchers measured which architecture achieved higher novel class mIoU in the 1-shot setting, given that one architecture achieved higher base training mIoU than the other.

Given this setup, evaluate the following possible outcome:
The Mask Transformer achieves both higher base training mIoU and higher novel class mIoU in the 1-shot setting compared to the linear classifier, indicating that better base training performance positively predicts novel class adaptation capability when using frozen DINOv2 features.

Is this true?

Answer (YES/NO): NO